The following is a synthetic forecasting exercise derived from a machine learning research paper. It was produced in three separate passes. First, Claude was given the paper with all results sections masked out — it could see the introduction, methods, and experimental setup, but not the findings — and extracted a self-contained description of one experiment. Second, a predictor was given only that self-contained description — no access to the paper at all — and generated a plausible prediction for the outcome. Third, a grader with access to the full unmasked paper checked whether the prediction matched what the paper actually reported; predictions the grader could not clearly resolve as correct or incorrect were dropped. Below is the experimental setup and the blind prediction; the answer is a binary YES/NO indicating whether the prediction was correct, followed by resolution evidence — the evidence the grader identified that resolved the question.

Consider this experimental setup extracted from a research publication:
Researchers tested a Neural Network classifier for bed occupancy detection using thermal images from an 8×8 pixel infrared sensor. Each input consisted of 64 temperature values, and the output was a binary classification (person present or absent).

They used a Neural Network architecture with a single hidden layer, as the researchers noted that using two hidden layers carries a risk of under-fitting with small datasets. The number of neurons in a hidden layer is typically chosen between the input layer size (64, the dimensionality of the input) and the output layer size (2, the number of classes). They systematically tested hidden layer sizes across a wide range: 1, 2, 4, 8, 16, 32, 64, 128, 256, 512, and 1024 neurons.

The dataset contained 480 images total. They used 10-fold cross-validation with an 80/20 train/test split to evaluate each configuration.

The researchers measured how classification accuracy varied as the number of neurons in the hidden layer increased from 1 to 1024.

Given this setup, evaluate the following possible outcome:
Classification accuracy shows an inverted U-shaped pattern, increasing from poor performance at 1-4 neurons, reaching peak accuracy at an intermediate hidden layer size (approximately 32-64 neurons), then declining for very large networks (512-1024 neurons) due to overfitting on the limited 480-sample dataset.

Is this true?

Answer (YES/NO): NO